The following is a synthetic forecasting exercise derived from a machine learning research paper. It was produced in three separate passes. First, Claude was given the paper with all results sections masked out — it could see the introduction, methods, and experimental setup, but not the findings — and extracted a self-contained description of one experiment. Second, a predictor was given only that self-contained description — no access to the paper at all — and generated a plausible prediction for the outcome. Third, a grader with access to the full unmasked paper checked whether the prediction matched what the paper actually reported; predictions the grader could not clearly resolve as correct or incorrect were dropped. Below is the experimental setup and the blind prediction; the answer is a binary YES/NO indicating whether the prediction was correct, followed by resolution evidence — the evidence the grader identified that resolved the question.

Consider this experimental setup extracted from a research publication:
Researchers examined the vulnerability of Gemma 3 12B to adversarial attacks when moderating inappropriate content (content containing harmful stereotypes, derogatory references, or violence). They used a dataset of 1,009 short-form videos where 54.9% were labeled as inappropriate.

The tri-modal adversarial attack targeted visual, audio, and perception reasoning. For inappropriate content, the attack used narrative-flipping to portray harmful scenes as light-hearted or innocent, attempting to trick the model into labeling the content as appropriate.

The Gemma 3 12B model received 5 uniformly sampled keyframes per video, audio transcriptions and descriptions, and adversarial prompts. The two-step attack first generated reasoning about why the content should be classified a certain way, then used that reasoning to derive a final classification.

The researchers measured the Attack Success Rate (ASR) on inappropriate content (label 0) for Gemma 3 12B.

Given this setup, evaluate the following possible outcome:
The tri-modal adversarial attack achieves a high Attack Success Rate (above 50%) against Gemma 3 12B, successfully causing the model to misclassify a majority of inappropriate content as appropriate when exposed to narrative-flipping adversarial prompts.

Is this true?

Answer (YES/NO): YES